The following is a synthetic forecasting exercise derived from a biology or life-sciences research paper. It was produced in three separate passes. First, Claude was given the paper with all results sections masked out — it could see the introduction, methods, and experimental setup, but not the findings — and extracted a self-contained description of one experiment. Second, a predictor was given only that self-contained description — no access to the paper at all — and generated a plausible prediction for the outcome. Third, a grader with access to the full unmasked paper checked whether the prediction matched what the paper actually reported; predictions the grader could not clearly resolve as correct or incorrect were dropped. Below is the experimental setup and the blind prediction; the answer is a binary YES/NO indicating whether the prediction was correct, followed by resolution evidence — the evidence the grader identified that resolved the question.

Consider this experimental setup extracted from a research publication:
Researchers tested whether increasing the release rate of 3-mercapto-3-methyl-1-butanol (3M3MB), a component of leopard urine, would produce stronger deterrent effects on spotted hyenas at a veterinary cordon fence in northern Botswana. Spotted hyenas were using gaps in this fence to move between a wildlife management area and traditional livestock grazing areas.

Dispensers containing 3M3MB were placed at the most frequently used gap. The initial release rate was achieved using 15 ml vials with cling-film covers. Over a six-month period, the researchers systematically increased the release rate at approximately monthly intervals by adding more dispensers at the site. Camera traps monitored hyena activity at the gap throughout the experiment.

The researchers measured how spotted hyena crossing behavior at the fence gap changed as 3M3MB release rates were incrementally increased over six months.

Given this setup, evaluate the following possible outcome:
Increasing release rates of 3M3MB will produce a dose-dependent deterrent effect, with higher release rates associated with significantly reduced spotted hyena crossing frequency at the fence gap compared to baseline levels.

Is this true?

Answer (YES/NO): YES